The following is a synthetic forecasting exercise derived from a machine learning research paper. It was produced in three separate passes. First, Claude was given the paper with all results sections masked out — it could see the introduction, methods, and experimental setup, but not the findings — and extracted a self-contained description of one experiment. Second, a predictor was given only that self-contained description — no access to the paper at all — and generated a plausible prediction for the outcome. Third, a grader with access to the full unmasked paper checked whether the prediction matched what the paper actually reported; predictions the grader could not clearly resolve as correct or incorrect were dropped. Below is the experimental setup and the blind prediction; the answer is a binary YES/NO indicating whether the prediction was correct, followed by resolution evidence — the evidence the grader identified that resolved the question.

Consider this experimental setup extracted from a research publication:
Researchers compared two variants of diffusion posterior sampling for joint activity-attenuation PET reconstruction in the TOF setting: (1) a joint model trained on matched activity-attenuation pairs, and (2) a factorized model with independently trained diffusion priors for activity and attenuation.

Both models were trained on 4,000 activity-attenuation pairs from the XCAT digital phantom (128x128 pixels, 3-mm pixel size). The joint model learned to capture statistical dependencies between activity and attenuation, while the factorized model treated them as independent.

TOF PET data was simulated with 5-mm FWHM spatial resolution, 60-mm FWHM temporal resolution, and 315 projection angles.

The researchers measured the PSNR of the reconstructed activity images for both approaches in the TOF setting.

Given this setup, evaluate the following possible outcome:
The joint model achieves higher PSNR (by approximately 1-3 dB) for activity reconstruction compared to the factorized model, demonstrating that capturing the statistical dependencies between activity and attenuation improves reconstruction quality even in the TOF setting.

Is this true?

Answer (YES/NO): NO